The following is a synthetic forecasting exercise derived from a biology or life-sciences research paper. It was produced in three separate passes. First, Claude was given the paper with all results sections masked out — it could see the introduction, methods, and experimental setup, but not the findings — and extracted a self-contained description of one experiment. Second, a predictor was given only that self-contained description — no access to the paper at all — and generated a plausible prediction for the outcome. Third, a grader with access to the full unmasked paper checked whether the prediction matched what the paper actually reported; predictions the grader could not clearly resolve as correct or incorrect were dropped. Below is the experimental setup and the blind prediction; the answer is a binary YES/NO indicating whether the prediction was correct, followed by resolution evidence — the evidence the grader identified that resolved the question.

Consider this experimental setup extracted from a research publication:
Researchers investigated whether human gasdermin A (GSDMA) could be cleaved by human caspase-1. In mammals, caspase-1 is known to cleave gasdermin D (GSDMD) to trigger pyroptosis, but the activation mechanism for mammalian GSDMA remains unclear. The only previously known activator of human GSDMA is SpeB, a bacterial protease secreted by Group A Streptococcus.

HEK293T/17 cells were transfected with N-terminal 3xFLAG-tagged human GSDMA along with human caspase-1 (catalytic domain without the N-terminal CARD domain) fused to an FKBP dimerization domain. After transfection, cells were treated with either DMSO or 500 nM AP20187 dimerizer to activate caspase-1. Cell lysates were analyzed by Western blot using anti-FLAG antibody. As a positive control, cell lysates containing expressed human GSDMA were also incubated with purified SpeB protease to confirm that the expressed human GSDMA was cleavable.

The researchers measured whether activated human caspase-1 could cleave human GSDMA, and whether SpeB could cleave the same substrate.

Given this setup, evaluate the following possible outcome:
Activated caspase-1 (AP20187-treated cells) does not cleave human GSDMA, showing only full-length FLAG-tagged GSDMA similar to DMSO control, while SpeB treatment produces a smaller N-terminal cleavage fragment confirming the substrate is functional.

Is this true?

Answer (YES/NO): YES